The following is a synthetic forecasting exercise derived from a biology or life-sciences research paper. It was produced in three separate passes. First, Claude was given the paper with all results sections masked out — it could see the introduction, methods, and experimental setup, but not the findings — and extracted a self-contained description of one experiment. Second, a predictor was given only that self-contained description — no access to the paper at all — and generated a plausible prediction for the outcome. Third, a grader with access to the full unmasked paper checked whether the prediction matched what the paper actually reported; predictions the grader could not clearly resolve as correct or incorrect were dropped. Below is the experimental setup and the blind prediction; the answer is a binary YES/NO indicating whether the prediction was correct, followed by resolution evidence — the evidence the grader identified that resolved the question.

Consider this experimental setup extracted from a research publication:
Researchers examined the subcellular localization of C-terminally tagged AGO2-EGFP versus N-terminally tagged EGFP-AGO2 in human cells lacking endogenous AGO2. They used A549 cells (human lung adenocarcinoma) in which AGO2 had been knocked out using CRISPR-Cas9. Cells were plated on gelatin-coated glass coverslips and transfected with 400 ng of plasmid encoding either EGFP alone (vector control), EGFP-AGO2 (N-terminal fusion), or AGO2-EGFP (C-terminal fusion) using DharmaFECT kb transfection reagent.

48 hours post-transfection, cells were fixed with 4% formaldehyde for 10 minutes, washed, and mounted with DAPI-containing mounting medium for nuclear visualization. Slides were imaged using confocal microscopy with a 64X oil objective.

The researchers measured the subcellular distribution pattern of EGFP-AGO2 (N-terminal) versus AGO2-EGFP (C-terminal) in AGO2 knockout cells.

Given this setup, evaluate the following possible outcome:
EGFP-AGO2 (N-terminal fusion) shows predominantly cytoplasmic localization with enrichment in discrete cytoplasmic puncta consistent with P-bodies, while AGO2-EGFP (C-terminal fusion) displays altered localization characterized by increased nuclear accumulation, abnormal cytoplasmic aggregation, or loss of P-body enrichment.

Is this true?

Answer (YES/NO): NO